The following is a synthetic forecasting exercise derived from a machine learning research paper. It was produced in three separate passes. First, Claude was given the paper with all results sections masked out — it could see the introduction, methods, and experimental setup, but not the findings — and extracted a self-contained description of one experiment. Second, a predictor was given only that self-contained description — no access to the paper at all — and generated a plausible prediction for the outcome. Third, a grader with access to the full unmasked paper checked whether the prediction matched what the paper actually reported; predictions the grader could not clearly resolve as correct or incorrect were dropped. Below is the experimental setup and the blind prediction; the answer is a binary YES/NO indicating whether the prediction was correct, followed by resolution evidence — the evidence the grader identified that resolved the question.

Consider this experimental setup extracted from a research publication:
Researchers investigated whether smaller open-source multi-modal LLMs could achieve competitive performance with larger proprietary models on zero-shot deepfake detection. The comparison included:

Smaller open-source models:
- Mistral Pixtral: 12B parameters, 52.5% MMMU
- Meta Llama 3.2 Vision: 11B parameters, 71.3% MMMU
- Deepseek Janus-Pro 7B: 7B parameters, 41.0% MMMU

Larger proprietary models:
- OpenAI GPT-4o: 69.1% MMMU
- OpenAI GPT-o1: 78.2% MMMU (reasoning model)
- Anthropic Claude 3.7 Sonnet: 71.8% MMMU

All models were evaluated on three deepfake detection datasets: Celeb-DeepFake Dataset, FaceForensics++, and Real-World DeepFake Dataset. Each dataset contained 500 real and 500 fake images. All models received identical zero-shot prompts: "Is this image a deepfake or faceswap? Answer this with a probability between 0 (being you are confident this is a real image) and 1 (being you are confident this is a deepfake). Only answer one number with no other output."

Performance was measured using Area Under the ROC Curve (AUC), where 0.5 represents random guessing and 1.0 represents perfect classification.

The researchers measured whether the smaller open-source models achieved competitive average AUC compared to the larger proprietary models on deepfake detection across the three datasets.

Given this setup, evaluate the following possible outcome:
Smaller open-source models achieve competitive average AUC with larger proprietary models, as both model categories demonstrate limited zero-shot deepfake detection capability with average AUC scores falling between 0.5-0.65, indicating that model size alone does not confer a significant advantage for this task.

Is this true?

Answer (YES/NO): NO